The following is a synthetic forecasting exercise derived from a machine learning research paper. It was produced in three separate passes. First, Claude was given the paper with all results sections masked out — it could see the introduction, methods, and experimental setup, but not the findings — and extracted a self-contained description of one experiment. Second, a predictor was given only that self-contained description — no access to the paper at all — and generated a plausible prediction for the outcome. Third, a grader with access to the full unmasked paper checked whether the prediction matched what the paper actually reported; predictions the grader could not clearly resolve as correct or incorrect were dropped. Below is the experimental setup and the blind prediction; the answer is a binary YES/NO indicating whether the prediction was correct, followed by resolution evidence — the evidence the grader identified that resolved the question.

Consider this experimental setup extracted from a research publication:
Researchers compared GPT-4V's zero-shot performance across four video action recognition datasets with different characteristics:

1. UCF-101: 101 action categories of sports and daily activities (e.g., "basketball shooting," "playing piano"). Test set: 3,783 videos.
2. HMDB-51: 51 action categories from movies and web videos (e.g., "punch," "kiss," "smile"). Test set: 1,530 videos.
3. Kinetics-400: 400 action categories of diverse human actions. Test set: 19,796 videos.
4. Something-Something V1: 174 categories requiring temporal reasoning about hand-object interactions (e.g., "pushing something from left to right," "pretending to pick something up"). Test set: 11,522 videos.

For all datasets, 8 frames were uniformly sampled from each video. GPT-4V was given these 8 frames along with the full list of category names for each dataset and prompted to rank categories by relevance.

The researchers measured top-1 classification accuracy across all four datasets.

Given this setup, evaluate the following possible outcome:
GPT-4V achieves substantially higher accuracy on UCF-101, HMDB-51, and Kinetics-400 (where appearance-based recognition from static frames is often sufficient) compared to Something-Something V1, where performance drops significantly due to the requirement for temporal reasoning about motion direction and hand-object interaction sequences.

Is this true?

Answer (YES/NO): YES